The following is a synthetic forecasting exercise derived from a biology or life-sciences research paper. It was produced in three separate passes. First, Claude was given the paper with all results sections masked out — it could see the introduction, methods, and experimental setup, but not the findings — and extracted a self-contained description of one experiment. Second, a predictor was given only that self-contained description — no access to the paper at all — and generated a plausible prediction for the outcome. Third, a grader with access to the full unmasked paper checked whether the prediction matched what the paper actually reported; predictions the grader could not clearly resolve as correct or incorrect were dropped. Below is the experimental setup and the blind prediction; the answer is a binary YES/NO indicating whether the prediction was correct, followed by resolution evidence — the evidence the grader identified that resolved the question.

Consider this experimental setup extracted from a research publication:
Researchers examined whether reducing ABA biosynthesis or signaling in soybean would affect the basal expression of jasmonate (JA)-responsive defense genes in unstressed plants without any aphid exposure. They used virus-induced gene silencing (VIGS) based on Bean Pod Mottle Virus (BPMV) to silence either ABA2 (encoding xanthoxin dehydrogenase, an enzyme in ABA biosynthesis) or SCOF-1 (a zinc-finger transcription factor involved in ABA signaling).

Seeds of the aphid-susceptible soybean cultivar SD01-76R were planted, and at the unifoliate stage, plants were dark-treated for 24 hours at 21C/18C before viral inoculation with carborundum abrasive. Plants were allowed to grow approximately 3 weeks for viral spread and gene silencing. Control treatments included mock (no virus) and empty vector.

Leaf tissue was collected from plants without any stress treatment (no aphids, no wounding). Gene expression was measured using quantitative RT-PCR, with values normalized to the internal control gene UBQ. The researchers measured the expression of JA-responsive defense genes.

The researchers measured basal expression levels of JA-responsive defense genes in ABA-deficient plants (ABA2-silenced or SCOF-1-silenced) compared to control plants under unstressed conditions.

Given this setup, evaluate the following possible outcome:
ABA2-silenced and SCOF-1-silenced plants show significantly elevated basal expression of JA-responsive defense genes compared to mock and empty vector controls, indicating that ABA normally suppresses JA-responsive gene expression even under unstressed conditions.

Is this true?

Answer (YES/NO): YES